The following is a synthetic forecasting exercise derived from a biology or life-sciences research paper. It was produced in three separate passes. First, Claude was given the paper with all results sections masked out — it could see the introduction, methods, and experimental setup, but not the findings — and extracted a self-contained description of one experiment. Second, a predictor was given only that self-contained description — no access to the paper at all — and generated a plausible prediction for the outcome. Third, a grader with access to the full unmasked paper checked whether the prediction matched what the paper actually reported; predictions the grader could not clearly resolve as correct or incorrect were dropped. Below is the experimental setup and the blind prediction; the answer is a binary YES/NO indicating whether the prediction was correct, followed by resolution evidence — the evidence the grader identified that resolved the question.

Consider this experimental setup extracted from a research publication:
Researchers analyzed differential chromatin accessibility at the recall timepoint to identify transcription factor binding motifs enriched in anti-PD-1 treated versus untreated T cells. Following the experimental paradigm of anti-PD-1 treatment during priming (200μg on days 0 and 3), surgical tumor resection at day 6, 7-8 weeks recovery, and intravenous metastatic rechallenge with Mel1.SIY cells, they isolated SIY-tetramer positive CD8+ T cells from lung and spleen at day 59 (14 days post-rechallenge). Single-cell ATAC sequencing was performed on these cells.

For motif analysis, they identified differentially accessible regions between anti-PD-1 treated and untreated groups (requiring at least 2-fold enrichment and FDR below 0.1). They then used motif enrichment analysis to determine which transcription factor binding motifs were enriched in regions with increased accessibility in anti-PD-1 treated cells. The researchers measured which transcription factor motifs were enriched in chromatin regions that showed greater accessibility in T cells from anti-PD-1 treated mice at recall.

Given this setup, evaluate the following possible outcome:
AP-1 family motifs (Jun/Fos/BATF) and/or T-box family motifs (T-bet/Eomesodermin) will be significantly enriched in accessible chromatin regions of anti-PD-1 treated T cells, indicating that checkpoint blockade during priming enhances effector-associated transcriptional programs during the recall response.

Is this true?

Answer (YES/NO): YES